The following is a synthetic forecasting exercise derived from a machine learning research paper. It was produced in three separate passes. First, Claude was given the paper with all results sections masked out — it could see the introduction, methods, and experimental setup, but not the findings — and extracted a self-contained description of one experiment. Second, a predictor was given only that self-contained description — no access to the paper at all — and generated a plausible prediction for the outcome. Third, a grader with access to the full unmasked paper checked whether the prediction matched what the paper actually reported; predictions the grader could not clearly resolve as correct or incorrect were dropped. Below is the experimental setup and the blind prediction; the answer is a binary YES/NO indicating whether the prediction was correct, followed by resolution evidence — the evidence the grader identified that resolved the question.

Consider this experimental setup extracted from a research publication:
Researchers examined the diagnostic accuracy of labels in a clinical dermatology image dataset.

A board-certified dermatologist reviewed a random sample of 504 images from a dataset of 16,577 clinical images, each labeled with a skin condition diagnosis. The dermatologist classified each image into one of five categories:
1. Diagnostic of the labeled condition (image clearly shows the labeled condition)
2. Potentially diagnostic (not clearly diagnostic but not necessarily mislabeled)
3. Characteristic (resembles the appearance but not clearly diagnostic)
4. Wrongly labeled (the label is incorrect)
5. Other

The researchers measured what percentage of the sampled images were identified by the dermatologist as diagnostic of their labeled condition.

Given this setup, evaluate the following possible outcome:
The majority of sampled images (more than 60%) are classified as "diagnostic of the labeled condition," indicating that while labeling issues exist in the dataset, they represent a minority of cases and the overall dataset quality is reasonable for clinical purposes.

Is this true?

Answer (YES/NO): YES